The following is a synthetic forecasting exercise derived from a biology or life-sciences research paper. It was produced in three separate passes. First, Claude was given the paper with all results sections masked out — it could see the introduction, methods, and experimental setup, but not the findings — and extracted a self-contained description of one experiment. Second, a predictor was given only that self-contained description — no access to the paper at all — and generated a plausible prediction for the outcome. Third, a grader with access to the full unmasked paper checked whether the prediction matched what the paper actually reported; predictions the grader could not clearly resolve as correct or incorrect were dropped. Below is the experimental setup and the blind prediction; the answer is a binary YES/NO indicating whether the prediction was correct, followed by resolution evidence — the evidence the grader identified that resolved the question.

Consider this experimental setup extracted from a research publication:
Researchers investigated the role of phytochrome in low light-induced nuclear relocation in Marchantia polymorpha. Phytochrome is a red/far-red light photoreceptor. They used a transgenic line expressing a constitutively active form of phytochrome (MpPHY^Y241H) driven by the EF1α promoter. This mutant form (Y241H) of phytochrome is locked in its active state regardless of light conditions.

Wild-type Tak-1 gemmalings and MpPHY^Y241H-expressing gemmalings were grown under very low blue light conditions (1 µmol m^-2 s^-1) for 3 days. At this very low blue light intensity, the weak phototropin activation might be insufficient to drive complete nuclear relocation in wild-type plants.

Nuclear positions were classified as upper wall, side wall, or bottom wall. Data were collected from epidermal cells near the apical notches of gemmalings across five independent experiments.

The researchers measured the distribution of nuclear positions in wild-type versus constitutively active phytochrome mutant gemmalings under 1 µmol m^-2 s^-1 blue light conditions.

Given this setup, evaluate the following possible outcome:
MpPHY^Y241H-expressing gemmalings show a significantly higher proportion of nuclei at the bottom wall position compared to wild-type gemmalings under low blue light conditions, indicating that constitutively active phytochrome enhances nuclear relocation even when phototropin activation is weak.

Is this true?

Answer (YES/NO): NO